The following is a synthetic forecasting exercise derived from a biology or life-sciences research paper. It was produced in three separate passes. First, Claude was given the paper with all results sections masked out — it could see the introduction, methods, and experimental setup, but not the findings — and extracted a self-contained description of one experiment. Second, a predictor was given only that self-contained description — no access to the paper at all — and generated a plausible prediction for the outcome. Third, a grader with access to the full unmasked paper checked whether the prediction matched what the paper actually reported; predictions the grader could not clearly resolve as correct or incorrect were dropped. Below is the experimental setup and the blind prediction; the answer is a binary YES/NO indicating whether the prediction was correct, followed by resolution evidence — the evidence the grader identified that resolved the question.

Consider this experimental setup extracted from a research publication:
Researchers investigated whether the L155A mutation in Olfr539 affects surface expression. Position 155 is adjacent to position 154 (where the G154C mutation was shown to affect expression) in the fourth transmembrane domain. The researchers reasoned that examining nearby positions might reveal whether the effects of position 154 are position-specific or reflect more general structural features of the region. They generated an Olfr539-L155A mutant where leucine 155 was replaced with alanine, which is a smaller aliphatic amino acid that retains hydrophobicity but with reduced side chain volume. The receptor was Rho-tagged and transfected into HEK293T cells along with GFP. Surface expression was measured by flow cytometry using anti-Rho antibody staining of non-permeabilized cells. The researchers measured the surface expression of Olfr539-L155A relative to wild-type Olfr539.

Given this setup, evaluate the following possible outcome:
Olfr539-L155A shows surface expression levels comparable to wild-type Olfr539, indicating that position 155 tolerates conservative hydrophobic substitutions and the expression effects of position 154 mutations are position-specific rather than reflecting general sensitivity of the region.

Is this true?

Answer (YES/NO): YES